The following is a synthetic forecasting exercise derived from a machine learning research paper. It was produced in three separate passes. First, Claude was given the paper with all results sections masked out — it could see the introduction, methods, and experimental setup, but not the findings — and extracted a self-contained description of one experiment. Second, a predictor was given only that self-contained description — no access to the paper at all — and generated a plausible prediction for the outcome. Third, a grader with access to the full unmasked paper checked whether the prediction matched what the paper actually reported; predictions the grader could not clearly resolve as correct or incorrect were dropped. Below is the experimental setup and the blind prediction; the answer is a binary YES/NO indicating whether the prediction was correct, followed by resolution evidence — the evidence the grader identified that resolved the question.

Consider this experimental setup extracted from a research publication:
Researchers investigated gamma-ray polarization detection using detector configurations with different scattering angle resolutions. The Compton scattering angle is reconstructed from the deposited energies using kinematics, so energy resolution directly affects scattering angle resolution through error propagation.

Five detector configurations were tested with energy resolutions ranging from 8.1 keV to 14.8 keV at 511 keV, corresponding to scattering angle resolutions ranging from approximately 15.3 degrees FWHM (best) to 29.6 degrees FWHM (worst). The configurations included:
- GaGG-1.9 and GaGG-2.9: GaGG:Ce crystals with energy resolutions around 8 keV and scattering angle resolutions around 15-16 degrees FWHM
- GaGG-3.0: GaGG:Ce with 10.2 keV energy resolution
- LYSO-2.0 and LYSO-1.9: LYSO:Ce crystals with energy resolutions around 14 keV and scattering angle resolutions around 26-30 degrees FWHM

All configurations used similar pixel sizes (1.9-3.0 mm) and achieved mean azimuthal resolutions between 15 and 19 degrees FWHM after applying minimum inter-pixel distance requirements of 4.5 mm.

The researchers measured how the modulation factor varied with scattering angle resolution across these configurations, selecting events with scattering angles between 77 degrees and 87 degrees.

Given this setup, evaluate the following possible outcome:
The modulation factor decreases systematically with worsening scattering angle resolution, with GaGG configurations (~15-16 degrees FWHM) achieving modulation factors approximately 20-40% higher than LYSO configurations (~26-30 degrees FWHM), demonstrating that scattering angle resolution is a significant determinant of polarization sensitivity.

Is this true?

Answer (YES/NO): NO